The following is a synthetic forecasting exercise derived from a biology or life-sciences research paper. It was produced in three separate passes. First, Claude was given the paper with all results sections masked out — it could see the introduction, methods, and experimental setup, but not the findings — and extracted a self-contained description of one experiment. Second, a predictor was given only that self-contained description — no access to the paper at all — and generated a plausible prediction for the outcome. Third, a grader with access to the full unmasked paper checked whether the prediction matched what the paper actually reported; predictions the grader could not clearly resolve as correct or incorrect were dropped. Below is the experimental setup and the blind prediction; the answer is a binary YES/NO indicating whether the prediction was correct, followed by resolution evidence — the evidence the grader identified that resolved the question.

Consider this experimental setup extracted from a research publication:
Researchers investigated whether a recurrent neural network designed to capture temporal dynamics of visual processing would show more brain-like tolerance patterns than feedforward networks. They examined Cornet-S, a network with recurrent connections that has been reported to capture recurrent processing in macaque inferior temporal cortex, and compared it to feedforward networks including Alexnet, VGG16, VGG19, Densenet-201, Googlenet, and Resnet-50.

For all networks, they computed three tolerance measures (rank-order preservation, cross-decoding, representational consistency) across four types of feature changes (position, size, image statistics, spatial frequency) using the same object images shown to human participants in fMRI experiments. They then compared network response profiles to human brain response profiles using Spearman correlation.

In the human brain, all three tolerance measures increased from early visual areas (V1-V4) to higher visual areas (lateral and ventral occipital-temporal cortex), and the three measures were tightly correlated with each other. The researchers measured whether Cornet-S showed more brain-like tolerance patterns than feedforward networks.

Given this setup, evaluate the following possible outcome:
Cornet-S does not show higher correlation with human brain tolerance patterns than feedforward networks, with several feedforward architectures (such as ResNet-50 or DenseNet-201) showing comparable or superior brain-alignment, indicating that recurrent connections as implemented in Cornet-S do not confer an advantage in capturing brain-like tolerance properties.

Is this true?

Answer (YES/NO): YES